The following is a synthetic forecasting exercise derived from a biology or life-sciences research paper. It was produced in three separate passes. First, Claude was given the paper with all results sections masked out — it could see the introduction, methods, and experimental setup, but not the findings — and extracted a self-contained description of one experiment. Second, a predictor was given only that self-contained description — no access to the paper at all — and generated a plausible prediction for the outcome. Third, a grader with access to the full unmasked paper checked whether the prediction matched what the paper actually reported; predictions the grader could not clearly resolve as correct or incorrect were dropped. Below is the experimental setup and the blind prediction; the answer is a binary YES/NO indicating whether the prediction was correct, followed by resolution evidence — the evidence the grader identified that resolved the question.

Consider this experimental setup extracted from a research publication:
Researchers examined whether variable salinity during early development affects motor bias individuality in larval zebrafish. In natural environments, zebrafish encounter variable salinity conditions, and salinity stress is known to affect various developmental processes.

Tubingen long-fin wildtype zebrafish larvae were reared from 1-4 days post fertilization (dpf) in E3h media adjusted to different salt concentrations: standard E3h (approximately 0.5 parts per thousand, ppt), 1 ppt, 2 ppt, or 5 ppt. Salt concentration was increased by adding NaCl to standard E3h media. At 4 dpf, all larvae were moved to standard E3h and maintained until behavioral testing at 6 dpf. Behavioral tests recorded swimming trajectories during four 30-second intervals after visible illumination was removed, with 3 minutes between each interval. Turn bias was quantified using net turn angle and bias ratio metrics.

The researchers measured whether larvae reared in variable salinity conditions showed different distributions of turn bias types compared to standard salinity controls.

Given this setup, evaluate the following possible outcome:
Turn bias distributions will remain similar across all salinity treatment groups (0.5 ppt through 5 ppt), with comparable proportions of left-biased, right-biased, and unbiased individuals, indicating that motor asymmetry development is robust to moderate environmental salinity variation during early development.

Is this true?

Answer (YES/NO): YES